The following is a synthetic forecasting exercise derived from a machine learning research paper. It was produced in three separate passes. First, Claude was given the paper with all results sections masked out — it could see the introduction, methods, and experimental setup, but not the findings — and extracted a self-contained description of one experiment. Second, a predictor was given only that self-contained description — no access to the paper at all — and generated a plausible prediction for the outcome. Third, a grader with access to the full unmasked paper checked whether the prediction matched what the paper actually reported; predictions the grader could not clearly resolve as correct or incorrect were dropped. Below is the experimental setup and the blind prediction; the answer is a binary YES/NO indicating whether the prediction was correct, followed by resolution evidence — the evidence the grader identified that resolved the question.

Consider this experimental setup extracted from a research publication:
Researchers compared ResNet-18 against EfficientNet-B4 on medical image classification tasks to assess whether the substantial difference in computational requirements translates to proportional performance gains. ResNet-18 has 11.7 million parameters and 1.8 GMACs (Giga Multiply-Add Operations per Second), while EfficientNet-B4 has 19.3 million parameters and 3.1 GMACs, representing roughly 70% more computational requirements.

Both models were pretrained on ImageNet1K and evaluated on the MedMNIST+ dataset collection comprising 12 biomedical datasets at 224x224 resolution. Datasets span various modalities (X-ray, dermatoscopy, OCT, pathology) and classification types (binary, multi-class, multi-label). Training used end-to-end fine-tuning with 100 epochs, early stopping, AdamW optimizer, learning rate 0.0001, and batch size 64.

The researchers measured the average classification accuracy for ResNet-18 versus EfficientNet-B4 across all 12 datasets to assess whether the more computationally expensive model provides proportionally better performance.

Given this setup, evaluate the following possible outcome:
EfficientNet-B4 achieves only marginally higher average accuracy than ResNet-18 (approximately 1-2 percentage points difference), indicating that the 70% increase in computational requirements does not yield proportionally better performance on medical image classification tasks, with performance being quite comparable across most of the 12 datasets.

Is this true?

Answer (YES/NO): NO